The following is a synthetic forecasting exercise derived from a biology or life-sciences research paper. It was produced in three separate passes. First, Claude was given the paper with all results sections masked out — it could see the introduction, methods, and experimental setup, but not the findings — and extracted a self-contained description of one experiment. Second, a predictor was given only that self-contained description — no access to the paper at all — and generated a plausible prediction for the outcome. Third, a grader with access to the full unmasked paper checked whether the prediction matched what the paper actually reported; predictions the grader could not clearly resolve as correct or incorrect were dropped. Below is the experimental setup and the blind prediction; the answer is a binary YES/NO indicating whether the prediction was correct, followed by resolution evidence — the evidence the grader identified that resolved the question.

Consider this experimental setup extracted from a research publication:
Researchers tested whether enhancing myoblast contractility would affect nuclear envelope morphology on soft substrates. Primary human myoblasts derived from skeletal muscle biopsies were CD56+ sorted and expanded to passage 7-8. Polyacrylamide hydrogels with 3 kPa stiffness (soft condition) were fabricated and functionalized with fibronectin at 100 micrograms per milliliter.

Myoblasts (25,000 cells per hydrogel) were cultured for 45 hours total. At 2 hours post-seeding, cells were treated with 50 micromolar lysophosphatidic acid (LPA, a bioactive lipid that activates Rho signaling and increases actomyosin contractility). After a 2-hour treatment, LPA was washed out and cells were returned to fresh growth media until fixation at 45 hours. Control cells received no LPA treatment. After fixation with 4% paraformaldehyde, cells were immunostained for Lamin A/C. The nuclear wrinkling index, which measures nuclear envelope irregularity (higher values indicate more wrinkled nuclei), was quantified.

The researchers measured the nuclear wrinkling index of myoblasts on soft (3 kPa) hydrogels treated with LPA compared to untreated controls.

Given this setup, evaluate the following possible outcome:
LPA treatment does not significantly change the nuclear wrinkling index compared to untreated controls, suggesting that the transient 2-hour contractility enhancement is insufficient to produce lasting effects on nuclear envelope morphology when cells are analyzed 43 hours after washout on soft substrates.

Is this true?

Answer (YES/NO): NO